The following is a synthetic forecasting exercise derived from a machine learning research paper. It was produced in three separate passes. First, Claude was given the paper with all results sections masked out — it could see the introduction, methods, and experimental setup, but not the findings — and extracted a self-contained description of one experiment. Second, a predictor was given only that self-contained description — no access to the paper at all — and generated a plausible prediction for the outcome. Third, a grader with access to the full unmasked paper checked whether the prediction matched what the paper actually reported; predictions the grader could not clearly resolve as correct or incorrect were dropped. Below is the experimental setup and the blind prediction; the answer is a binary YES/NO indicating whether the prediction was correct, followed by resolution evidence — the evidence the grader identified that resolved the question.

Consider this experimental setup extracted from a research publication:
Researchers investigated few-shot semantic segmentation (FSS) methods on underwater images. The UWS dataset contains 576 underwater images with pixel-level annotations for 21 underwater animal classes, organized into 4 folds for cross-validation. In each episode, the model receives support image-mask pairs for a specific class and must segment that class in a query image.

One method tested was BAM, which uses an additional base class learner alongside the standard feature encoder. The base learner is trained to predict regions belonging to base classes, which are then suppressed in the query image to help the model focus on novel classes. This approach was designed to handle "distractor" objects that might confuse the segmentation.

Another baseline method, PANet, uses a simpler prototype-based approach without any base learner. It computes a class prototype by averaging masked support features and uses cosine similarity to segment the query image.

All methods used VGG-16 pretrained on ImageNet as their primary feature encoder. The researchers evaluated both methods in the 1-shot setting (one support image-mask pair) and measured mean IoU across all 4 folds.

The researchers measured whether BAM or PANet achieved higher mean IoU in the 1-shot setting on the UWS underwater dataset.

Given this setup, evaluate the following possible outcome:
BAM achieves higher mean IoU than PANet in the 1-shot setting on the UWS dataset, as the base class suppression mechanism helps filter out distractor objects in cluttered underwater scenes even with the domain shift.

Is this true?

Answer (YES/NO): NO